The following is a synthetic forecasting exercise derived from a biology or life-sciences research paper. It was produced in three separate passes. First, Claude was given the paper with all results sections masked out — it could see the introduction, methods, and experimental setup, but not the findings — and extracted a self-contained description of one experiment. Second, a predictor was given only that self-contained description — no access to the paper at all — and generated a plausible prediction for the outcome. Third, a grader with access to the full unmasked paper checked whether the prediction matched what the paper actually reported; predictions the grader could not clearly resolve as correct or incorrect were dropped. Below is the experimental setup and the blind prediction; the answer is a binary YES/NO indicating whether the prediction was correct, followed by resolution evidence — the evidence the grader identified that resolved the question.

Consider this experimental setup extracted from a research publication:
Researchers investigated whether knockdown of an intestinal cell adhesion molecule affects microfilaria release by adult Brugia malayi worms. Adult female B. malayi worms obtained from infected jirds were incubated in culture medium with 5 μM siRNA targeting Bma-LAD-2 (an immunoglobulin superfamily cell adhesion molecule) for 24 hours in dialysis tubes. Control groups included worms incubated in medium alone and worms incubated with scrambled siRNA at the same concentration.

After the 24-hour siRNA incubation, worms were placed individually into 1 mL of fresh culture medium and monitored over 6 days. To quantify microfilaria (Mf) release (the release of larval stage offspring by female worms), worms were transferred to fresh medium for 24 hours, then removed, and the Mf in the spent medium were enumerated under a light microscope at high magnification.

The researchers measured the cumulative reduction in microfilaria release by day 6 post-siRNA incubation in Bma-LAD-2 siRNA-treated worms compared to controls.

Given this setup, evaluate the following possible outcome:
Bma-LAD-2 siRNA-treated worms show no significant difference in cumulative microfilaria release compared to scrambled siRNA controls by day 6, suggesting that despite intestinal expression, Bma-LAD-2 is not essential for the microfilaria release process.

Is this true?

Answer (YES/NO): NO